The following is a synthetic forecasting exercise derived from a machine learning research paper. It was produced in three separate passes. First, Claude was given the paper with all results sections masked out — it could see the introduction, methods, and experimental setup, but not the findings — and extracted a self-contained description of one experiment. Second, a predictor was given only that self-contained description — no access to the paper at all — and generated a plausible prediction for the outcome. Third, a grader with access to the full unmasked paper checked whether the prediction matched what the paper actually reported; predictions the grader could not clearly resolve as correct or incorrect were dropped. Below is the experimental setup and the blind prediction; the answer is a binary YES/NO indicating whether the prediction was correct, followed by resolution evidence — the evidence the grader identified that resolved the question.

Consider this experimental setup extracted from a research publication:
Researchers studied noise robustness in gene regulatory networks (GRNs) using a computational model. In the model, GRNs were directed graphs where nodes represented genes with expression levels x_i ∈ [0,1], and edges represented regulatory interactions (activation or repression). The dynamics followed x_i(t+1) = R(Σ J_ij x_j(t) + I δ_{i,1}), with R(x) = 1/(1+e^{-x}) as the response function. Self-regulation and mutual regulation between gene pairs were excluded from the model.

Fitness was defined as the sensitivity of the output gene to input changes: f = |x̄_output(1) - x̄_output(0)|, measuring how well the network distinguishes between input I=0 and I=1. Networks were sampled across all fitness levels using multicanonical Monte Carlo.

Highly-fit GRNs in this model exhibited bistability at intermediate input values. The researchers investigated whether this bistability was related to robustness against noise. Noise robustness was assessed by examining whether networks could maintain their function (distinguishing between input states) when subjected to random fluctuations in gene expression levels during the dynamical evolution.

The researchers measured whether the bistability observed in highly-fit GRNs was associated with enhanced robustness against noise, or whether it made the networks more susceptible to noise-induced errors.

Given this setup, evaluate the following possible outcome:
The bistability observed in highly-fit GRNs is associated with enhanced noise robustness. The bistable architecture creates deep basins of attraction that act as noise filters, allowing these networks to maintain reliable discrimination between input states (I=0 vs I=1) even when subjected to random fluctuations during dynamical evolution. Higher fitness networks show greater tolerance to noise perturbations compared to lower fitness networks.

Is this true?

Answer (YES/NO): YES